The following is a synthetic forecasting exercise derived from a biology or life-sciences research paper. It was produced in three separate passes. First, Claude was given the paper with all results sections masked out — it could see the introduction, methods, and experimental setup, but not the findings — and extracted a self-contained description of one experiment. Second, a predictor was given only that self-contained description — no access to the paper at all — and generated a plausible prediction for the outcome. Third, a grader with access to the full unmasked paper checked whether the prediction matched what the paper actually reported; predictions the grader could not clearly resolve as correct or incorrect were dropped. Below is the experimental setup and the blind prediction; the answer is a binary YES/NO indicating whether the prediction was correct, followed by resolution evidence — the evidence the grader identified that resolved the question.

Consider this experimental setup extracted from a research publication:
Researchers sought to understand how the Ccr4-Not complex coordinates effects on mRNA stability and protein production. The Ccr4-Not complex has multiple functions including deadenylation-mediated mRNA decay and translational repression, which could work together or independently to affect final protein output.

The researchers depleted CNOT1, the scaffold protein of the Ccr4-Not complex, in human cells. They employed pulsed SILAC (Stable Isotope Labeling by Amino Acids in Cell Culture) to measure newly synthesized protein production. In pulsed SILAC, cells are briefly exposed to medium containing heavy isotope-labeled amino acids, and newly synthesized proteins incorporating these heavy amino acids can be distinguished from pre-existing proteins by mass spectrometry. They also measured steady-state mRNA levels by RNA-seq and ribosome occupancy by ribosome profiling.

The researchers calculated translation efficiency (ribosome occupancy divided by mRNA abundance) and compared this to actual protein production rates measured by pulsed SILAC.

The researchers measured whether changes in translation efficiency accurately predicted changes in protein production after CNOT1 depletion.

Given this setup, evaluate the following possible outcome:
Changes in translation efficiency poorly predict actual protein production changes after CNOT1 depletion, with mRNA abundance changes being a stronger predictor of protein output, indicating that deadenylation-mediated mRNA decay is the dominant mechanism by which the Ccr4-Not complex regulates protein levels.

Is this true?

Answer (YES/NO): NO